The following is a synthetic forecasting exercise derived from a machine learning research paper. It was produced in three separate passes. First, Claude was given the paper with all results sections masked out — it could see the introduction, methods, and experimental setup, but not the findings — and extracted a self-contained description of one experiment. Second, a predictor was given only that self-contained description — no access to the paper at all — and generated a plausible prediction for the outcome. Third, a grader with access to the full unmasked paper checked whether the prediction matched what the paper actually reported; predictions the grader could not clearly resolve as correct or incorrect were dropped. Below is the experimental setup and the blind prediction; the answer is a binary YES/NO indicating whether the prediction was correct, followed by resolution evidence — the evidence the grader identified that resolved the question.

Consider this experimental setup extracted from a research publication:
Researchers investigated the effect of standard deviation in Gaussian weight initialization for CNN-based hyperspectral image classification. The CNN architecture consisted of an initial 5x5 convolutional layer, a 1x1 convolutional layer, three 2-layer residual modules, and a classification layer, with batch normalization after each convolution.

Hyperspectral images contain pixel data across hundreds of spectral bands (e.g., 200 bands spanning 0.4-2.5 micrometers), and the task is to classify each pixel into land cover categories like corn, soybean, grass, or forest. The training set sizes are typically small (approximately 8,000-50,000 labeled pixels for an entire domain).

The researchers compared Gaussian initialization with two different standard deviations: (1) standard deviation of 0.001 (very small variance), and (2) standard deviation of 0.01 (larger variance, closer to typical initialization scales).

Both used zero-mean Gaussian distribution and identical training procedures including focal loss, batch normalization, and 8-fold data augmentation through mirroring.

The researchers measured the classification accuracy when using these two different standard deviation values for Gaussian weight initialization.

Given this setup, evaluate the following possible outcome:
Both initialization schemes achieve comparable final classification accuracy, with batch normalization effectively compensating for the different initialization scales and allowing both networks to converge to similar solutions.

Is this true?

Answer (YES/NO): NO